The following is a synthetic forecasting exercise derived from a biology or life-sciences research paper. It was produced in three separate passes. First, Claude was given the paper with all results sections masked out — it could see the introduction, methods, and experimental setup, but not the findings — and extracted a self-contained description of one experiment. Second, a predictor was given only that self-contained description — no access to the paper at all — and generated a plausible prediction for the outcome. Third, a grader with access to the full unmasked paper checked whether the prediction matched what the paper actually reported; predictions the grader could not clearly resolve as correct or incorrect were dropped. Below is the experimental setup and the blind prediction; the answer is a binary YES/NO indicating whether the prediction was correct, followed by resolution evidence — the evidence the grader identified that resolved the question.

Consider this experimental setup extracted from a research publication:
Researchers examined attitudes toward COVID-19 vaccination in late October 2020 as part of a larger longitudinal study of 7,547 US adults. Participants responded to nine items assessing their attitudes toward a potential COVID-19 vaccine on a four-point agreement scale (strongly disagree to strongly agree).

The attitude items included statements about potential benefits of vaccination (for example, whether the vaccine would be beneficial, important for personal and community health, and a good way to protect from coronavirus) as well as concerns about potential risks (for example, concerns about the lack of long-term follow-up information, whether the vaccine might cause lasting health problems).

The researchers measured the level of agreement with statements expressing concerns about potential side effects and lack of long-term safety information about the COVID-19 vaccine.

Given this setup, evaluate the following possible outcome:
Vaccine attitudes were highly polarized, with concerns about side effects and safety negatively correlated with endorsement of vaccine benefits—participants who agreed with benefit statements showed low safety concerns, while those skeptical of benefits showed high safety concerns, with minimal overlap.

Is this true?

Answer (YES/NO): NO